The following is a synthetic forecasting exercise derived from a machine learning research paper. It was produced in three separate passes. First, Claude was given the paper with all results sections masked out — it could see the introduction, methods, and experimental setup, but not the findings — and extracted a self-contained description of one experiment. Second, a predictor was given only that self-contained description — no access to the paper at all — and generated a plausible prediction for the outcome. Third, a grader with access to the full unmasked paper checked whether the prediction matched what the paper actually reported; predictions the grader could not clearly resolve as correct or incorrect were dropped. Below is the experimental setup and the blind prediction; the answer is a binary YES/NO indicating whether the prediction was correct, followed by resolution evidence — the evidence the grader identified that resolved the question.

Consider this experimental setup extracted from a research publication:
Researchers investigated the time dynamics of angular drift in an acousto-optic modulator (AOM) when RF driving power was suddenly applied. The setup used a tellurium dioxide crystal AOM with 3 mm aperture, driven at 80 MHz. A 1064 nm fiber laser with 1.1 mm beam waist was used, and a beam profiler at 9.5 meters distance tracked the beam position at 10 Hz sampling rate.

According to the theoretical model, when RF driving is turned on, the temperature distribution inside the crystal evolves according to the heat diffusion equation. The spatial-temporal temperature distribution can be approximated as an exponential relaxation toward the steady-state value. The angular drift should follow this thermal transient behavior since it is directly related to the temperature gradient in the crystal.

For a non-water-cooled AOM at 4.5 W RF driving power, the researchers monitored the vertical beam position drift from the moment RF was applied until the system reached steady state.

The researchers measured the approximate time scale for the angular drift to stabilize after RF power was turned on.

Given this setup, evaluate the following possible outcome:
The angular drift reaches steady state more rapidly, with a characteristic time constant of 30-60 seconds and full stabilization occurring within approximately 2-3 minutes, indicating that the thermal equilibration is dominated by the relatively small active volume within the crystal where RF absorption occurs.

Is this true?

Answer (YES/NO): NO